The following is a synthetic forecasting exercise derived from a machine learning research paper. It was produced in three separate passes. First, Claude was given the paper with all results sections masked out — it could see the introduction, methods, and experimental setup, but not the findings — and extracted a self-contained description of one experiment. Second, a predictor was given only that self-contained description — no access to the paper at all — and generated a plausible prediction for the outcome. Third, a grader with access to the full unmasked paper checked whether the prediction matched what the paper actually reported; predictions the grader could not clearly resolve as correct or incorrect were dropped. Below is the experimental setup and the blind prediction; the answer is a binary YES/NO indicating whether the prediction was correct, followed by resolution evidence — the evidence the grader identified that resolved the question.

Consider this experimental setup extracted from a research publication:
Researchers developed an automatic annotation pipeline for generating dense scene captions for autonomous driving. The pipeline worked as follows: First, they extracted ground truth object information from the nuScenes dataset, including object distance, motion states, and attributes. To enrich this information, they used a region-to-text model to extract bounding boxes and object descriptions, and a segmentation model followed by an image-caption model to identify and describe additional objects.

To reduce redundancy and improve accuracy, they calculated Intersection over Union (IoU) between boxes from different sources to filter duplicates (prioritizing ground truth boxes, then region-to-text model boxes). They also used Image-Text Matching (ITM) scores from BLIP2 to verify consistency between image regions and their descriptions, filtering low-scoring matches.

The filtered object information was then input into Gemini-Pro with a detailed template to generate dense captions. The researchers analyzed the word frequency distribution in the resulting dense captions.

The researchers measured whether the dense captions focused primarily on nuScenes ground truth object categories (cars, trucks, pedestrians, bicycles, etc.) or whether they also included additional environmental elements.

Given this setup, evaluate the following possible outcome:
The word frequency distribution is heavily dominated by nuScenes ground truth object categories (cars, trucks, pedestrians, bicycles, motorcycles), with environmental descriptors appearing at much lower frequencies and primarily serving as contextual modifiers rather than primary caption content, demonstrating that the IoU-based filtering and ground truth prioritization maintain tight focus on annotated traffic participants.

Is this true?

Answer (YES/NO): NO